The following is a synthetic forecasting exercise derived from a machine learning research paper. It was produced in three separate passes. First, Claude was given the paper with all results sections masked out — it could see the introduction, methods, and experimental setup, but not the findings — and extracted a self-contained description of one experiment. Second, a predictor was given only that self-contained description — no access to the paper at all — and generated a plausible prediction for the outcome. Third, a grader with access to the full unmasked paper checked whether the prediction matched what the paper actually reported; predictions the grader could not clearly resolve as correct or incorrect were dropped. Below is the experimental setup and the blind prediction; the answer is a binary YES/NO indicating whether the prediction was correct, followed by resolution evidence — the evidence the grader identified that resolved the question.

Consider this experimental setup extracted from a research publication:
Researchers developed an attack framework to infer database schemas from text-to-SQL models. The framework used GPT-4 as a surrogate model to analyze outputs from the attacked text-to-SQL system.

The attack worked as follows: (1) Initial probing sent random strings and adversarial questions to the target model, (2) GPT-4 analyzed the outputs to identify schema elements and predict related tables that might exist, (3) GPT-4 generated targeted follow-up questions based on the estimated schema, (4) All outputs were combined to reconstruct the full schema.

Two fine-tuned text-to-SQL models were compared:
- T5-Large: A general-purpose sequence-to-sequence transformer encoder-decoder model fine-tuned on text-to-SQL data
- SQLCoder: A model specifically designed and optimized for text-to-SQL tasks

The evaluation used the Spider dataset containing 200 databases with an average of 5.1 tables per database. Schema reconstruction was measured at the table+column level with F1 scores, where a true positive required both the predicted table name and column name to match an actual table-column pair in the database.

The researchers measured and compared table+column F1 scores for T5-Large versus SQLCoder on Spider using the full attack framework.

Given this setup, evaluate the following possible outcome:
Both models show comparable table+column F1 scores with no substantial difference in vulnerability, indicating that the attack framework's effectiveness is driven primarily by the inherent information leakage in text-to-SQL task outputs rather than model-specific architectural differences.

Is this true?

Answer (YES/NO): NO